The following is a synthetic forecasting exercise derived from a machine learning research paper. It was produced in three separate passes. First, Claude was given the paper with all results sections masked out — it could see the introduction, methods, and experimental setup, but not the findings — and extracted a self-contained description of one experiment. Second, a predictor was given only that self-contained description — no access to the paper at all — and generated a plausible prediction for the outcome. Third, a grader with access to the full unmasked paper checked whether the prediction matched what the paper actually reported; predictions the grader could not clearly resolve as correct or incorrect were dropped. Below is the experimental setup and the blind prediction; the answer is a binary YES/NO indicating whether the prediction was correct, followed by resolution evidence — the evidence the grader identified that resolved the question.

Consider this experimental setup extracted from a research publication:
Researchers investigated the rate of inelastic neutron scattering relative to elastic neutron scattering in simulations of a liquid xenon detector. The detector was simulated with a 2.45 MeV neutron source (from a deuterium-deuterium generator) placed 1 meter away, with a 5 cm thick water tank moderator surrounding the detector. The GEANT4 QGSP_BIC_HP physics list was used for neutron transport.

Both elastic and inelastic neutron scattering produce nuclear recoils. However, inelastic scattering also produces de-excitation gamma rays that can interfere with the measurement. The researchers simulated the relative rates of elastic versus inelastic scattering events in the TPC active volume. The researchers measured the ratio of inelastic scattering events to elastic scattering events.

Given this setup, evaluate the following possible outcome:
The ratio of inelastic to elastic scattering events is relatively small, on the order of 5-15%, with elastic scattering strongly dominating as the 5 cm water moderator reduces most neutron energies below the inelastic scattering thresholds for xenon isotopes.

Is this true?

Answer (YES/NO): NO